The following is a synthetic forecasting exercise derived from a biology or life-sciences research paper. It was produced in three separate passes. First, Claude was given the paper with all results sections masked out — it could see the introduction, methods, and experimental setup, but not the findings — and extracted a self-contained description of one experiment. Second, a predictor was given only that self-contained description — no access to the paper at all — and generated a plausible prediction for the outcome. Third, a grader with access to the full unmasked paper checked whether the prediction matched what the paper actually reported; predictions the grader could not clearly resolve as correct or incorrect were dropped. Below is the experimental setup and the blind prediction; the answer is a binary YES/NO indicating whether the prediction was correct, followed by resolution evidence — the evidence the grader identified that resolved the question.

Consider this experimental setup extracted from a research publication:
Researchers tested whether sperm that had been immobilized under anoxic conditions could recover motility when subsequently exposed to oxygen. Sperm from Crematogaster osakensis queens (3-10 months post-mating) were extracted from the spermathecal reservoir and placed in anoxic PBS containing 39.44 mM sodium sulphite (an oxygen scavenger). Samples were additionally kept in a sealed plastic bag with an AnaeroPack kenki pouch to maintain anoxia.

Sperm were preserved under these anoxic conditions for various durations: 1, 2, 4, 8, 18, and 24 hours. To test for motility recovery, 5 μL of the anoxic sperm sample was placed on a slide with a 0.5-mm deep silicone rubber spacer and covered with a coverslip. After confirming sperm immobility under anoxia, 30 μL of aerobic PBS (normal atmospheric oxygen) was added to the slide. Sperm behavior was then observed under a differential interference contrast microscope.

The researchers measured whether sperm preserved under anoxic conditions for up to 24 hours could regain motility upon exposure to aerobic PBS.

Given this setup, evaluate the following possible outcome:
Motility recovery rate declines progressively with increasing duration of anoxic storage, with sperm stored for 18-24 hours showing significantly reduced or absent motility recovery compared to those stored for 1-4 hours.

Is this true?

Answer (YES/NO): YES